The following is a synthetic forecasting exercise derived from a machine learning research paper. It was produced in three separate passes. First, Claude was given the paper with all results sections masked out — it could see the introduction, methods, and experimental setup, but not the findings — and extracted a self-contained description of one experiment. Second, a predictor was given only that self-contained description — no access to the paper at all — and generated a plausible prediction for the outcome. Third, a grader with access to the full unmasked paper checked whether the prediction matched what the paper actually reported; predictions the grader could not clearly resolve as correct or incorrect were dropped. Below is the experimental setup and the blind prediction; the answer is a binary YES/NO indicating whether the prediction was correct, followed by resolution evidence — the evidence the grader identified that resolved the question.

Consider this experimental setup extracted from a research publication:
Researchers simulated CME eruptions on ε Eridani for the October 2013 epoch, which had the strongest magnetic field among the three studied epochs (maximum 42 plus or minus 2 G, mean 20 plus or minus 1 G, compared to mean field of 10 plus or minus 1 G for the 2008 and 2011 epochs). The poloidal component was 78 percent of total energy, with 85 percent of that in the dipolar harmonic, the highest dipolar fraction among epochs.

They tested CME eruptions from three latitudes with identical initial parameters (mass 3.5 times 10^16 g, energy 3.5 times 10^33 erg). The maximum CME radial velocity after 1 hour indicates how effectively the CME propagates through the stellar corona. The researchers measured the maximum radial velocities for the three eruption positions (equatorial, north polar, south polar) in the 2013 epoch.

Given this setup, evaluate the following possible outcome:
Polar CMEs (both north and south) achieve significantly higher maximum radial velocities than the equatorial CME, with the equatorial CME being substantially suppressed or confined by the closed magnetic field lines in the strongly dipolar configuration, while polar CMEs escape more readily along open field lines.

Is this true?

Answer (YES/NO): YES